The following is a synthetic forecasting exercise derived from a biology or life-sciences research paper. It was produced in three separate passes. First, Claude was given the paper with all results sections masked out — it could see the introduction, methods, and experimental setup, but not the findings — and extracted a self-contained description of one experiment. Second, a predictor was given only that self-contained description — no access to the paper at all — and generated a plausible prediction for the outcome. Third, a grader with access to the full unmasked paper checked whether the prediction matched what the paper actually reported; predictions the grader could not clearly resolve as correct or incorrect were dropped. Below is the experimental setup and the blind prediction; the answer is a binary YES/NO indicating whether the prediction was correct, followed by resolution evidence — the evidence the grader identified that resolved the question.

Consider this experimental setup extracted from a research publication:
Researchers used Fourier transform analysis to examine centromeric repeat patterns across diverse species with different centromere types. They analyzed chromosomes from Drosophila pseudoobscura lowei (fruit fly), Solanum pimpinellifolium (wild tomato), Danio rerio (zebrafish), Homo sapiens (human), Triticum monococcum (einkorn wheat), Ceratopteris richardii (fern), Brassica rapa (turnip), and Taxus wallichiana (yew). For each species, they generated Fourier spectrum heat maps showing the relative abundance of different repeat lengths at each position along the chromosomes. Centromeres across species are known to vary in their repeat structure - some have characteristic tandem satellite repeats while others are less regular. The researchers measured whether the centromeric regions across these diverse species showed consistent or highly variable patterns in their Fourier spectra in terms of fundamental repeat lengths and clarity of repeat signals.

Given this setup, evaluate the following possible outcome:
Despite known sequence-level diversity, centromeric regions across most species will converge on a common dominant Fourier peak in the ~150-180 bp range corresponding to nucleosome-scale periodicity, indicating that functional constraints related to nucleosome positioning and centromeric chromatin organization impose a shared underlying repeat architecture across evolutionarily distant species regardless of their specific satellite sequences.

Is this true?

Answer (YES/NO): NO